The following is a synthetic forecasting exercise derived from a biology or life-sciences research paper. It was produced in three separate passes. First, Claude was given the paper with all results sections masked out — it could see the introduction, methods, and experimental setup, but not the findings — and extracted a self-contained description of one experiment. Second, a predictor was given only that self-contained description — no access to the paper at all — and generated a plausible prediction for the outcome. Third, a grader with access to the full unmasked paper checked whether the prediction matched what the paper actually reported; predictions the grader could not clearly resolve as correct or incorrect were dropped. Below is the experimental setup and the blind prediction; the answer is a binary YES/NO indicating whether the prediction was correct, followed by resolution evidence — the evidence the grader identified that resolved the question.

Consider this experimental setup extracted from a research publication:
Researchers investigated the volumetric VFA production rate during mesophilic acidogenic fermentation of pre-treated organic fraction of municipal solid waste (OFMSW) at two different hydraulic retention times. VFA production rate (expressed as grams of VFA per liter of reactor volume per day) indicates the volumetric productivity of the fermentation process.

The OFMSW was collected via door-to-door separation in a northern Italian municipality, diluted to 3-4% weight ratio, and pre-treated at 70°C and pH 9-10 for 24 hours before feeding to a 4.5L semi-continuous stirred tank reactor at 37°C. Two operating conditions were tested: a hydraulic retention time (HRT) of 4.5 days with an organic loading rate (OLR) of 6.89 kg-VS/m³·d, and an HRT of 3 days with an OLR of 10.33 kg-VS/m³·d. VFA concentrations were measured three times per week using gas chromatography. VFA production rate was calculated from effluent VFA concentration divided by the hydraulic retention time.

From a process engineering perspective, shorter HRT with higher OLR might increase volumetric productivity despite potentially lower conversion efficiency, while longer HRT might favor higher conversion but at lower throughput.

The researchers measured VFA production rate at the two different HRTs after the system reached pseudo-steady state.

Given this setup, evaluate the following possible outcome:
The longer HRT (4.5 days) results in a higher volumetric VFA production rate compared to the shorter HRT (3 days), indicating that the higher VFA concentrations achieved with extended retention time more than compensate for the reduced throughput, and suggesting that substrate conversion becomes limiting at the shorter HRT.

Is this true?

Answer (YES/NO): NO